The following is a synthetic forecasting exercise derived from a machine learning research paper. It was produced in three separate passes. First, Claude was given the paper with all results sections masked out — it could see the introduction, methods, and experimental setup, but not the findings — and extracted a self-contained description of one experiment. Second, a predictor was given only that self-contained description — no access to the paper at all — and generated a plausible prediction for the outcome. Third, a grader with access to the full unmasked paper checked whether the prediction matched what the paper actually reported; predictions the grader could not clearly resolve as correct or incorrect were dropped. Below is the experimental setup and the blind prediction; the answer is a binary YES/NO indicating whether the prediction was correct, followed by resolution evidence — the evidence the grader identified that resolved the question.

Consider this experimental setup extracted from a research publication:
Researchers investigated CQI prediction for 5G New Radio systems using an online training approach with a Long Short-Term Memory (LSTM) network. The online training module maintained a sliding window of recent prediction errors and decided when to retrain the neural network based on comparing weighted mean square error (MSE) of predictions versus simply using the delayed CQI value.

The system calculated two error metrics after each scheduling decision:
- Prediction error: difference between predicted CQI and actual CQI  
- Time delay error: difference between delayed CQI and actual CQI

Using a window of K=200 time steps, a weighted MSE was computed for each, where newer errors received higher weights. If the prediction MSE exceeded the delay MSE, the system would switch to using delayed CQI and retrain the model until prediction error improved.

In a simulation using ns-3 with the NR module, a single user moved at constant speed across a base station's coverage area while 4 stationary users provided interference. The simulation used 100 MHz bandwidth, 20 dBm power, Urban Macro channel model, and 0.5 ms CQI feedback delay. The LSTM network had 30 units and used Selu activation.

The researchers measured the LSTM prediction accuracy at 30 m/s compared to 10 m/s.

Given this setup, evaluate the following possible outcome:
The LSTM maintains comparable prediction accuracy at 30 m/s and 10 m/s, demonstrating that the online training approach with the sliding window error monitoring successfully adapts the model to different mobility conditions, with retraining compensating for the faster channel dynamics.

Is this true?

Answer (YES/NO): NO